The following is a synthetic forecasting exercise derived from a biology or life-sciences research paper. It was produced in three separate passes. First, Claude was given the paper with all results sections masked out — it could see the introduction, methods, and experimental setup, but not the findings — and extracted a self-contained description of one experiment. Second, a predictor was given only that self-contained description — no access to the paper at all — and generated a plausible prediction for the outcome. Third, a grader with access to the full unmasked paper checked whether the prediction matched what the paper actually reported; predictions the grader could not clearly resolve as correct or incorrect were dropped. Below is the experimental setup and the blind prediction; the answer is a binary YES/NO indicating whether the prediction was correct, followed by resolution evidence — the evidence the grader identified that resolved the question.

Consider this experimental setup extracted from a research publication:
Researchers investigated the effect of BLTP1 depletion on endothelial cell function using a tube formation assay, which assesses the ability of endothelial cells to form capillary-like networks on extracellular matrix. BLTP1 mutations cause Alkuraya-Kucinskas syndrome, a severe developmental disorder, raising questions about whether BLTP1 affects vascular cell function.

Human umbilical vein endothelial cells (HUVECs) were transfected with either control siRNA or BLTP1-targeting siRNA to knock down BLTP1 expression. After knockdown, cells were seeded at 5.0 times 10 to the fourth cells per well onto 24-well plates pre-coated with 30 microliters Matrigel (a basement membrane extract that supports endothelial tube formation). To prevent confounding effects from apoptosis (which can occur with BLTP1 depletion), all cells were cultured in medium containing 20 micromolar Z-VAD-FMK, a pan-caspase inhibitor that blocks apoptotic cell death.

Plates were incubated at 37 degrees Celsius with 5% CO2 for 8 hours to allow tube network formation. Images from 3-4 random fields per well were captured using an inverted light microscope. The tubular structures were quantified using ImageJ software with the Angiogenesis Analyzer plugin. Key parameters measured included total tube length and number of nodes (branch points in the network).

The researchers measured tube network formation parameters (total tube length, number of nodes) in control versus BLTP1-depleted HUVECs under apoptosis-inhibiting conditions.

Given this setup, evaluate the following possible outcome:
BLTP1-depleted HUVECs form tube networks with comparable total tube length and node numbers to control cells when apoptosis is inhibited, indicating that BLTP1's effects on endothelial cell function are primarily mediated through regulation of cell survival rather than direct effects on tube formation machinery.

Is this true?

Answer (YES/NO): YES